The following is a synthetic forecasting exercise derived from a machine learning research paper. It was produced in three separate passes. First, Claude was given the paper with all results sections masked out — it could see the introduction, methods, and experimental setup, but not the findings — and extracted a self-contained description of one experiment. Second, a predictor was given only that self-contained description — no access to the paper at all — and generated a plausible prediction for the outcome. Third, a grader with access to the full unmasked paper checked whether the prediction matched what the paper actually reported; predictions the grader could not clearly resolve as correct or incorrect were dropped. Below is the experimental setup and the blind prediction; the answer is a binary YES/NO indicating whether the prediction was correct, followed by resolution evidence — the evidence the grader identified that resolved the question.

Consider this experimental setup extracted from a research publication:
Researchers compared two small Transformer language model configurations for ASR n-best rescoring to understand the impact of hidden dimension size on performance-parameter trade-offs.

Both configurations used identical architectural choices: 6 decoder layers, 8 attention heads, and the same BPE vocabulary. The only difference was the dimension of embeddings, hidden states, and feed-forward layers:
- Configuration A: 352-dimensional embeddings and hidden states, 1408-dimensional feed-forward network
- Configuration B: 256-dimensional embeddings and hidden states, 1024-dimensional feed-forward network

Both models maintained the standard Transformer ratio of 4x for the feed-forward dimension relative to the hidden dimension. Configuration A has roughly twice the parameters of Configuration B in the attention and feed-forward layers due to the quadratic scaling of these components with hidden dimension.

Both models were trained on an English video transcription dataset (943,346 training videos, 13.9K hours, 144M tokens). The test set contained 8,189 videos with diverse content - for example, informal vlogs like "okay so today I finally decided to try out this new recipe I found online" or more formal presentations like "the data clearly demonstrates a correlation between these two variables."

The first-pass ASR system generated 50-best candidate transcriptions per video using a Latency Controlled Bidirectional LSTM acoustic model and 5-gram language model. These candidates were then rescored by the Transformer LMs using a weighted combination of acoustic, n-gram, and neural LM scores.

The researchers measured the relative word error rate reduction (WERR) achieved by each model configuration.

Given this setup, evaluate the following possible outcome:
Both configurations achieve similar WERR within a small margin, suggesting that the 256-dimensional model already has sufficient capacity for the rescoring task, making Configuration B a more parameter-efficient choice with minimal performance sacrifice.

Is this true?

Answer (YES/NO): YES